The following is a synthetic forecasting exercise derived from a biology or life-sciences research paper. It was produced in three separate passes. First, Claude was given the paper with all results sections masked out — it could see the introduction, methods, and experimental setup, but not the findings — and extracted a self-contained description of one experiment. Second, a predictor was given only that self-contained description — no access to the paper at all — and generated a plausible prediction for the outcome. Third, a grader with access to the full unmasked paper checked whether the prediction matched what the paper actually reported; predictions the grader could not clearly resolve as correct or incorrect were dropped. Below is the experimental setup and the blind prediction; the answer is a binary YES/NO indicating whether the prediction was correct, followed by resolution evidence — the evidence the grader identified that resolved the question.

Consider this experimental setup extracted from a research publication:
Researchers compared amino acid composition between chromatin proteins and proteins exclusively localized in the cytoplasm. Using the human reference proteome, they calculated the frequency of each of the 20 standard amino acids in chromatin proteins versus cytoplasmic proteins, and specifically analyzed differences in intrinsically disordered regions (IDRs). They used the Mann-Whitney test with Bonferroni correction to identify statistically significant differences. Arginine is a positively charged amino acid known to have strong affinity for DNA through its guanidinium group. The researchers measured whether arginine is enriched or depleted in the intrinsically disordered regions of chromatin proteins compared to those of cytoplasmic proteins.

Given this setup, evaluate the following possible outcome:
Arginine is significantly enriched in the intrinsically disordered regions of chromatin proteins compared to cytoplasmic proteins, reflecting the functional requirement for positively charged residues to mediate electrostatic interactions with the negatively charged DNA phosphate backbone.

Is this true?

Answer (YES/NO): NO